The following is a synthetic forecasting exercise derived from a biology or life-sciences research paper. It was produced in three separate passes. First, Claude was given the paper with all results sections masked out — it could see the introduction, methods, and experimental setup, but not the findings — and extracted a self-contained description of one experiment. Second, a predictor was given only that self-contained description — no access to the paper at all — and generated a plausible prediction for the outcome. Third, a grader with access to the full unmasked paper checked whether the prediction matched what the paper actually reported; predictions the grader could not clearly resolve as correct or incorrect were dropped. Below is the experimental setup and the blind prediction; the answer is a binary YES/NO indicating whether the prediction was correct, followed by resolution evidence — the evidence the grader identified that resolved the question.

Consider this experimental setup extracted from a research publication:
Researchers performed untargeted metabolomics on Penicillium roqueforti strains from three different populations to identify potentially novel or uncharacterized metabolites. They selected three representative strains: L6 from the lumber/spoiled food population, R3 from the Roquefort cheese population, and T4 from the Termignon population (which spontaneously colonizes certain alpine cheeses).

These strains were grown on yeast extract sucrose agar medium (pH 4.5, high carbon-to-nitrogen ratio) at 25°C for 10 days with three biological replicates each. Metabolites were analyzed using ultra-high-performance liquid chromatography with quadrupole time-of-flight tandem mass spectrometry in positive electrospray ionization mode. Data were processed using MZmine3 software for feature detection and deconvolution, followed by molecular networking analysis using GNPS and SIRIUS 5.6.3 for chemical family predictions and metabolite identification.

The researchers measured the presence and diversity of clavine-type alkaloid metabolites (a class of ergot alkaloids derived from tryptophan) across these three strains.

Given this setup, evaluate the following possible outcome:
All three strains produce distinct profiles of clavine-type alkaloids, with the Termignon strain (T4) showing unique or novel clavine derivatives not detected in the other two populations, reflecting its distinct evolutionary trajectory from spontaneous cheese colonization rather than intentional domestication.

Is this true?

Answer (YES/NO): NO